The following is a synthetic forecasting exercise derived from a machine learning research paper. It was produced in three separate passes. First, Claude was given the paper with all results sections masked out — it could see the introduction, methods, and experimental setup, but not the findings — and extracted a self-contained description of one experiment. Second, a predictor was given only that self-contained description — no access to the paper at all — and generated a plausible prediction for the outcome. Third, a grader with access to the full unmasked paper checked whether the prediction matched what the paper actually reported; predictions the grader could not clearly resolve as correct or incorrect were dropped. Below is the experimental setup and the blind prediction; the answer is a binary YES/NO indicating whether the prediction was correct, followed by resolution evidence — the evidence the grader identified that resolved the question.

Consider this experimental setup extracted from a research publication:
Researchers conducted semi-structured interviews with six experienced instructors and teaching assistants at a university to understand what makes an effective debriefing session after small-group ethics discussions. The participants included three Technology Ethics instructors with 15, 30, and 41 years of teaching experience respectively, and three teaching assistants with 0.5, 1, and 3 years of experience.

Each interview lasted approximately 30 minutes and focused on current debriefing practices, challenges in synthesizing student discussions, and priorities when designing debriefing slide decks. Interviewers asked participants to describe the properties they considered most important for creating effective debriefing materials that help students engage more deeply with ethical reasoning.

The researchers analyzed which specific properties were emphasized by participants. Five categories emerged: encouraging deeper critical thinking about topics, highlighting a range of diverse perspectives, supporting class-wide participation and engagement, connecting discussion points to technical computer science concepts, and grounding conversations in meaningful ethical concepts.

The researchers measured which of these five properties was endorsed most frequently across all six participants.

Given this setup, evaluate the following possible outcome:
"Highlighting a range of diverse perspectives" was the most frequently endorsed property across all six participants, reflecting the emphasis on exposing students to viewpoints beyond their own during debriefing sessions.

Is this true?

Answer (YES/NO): YES